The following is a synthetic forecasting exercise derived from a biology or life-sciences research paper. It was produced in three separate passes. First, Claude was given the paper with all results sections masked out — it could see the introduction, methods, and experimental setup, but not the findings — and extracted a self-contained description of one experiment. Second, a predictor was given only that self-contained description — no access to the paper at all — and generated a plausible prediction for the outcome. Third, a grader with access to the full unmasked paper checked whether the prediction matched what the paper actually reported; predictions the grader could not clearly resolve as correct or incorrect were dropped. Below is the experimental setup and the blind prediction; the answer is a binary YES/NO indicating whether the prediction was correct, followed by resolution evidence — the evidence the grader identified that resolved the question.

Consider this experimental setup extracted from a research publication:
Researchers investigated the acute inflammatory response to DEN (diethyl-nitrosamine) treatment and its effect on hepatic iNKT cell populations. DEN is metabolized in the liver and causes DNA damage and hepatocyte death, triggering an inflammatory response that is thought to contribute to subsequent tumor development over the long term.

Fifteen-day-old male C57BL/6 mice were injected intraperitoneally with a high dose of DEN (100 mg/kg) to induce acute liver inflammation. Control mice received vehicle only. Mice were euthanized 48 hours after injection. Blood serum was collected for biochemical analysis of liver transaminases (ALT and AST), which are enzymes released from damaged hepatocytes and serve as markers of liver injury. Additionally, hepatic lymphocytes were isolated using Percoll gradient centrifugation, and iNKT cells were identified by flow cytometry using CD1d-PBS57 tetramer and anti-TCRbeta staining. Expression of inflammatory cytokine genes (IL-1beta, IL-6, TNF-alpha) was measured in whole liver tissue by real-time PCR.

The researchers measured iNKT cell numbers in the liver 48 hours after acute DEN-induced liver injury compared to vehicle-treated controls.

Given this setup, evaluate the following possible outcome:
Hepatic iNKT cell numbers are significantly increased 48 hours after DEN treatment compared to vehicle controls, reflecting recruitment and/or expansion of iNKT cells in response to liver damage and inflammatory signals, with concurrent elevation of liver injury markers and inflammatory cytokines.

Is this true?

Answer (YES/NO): NO